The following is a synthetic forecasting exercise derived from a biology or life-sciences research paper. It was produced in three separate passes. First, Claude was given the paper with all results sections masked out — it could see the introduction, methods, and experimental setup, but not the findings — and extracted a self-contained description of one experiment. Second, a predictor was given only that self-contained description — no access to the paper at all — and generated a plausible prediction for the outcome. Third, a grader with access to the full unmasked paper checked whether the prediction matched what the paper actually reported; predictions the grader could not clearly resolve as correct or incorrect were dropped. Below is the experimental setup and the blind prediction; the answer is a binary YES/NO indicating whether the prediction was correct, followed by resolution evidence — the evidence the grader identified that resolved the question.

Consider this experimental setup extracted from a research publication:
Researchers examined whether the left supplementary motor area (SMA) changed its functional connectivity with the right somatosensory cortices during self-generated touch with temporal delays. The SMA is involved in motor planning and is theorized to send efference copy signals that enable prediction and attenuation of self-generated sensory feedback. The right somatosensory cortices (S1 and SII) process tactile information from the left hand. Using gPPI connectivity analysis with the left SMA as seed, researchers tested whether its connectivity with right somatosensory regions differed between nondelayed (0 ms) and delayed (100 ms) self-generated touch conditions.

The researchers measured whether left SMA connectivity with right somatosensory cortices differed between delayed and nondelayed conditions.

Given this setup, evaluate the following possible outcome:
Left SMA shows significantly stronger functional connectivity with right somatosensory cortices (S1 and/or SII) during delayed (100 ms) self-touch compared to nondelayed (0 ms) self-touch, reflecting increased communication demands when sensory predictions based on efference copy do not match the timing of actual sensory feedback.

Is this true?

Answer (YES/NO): NO